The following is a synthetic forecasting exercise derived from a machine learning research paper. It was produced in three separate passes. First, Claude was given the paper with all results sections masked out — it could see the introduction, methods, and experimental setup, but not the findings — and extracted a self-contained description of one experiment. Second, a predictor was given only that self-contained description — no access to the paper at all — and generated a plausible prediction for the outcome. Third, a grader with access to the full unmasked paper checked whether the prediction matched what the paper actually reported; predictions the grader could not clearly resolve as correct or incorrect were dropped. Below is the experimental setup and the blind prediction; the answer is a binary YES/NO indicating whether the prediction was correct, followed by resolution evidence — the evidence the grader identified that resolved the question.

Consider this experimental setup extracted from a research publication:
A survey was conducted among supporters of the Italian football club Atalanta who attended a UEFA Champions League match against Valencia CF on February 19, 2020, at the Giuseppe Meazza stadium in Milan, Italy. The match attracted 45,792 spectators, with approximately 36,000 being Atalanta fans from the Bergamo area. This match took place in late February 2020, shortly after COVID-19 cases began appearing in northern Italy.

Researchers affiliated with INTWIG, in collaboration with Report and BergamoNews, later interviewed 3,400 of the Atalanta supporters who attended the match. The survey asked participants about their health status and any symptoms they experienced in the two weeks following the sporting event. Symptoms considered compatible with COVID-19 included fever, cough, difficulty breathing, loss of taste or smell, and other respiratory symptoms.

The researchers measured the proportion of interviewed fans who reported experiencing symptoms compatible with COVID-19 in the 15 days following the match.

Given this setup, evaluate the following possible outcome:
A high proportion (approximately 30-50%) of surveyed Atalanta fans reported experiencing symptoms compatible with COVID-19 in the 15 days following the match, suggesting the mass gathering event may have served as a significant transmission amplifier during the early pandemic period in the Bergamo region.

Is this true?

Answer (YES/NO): NO